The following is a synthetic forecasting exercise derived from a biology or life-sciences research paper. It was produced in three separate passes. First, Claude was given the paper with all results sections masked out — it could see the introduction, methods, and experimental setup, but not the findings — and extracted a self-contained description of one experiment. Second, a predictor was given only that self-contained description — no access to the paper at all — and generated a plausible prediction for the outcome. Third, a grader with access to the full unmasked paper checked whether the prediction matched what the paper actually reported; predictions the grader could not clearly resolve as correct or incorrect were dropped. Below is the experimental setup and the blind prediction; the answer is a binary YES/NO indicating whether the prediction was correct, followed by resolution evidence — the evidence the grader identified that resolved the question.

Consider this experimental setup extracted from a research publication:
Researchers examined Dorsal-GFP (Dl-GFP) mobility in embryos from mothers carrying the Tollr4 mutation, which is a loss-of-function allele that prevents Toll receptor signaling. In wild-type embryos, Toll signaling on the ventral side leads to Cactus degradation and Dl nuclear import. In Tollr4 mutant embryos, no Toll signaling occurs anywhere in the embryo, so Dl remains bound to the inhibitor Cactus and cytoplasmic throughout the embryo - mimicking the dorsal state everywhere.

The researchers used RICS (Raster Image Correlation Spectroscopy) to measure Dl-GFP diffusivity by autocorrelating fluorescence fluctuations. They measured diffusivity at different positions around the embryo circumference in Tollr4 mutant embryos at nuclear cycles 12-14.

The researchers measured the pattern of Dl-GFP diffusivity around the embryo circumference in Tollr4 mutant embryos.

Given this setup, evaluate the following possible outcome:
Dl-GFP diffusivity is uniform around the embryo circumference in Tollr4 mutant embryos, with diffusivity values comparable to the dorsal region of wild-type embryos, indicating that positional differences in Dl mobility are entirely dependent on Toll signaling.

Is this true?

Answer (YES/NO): NO